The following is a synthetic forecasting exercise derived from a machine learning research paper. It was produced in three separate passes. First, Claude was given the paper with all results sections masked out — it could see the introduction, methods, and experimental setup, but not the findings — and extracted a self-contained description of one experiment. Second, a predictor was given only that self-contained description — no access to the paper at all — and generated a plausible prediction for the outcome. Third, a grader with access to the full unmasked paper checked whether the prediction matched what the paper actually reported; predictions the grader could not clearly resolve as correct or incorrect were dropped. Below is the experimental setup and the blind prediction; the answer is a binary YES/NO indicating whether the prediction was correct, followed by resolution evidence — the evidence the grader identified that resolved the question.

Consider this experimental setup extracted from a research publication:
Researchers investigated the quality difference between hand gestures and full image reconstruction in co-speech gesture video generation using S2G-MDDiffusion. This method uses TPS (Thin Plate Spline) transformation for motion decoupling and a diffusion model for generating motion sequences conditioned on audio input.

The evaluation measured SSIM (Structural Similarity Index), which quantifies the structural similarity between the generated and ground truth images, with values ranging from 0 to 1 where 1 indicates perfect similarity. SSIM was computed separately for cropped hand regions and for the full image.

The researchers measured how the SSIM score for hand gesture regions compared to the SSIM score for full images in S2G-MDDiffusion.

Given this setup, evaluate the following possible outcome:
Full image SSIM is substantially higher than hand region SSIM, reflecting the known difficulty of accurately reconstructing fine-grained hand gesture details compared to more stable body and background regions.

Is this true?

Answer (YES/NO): YES